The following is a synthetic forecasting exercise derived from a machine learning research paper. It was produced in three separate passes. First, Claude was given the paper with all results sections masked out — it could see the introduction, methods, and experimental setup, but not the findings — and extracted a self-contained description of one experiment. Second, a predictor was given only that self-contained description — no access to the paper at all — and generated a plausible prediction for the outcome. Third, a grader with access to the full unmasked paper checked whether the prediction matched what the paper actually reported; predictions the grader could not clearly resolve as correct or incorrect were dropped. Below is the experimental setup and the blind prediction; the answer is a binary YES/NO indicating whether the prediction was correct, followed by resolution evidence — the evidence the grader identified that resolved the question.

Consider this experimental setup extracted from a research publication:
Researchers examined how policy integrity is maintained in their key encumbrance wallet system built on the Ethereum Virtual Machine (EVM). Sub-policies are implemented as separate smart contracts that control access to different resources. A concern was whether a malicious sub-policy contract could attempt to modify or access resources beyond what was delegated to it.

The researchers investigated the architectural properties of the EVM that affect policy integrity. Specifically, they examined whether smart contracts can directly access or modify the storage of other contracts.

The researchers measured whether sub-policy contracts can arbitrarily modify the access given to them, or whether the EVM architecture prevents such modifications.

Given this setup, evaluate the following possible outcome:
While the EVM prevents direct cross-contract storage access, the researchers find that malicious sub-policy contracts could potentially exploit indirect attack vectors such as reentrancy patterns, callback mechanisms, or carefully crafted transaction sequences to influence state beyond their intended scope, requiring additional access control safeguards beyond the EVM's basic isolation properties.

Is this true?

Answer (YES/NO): NO